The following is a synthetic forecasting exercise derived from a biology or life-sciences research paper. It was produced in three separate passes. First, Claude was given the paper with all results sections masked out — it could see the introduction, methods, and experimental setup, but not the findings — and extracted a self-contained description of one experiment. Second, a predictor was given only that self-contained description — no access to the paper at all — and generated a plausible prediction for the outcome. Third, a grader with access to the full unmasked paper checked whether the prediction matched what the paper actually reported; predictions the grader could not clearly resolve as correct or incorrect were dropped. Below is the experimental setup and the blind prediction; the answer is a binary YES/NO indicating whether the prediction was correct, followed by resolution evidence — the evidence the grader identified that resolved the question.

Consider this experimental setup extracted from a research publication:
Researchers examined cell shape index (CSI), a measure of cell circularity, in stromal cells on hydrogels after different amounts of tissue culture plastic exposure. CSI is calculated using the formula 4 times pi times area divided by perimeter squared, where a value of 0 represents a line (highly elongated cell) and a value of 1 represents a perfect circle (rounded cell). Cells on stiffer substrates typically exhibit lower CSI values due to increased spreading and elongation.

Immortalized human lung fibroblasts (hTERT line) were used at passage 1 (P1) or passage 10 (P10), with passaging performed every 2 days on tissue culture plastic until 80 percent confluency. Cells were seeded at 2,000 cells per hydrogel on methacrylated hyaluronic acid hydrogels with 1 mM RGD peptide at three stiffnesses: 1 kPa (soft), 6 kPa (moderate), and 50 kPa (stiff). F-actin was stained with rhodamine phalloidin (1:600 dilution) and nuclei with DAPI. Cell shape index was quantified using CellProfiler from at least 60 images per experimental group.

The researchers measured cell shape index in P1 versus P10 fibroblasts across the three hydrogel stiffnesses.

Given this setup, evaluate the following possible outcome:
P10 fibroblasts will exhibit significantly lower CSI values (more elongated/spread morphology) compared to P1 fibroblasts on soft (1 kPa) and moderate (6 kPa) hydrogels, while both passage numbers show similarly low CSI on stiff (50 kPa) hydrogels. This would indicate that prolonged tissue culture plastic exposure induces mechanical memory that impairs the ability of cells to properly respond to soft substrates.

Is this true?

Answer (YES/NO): NO